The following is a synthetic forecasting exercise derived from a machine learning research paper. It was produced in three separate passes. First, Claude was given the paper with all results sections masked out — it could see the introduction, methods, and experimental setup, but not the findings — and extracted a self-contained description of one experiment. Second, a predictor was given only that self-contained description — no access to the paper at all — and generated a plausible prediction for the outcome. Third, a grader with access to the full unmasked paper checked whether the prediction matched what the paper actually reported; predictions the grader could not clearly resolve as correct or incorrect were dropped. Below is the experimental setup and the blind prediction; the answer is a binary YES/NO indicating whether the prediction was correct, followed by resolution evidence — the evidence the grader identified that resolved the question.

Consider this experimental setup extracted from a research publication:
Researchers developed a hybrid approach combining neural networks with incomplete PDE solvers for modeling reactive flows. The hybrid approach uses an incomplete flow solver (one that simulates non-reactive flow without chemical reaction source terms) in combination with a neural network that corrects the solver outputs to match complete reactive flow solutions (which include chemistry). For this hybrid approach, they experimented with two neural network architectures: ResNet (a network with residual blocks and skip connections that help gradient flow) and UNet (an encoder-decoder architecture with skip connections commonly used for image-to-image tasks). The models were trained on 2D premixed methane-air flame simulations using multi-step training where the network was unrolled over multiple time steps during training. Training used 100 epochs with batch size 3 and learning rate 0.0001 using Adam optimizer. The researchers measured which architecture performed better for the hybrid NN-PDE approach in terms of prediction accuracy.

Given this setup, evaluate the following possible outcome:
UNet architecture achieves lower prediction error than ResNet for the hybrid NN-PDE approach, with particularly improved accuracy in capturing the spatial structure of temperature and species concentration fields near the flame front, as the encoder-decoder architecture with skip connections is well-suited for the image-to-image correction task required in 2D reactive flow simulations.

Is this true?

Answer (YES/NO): NO